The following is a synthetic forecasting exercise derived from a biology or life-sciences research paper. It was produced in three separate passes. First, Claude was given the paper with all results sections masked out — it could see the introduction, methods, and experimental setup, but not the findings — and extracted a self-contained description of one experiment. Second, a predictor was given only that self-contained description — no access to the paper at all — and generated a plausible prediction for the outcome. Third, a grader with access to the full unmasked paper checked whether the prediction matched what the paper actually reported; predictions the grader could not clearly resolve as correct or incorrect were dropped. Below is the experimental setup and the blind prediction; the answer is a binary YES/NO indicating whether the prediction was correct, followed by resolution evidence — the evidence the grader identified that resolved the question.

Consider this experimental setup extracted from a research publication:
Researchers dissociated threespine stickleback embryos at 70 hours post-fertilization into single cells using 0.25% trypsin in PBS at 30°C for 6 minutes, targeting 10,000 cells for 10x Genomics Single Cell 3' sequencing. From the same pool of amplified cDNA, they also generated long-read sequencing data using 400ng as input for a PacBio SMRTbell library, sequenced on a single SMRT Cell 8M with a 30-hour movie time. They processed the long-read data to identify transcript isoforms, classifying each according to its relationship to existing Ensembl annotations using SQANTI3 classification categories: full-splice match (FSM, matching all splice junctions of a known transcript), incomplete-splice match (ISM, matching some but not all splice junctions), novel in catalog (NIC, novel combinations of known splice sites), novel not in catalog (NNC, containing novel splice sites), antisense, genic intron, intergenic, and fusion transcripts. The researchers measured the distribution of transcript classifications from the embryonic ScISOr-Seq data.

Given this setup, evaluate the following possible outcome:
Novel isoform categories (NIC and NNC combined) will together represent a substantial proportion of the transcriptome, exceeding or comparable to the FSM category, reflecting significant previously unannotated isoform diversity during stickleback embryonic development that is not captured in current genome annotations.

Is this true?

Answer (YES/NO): YES